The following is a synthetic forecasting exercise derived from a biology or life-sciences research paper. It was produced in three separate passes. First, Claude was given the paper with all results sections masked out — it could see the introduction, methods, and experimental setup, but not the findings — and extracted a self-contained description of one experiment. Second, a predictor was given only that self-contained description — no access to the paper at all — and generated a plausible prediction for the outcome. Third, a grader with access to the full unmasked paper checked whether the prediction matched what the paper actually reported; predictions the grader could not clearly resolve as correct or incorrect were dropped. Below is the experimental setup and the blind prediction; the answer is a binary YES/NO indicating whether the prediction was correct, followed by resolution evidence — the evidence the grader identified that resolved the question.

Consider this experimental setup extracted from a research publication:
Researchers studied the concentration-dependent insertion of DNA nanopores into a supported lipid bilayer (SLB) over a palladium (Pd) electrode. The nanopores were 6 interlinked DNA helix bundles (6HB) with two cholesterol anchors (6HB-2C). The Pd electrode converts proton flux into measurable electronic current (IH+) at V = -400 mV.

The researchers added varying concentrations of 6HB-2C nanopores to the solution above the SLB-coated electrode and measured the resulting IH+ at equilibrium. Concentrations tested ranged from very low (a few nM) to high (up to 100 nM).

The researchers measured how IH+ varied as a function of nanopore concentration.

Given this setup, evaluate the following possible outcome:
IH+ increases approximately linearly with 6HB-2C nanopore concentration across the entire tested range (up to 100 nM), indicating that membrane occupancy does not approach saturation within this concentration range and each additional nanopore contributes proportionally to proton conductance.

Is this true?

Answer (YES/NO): NO